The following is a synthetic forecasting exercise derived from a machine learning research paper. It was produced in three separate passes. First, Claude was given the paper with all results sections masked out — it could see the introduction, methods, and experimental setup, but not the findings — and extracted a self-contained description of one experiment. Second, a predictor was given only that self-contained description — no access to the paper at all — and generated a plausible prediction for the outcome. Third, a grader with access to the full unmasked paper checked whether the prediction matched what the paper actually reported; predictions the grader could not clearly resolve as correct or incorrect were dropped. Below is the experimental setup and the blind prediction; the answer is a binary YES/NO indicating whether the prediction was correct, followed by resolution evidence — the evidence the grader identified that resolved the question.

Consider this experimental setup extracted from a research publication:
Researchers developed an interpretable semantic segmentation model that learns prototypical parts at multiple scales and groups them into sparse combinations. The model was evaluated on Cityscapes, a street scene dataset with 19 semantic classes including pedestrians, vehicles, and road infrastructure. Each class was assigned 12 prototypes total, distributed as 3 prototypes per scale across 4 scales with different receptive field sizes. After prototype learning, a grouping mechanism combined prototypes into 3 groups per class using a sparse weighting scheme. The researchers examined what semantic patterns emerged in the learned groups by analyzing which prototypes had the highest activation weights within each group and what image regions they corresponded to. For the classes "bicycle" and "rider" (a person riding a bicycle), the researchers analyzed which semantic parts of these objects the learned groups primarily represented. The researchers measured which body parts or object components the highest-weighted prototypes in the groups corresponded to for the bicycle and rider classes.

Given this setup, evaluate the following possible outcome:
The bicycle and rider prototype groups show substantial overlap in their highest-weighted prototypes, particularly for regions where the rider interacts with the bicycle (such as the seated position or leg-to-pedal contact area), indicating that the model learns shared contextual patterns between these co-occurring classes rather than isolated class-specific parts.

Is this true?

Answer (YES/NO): NO